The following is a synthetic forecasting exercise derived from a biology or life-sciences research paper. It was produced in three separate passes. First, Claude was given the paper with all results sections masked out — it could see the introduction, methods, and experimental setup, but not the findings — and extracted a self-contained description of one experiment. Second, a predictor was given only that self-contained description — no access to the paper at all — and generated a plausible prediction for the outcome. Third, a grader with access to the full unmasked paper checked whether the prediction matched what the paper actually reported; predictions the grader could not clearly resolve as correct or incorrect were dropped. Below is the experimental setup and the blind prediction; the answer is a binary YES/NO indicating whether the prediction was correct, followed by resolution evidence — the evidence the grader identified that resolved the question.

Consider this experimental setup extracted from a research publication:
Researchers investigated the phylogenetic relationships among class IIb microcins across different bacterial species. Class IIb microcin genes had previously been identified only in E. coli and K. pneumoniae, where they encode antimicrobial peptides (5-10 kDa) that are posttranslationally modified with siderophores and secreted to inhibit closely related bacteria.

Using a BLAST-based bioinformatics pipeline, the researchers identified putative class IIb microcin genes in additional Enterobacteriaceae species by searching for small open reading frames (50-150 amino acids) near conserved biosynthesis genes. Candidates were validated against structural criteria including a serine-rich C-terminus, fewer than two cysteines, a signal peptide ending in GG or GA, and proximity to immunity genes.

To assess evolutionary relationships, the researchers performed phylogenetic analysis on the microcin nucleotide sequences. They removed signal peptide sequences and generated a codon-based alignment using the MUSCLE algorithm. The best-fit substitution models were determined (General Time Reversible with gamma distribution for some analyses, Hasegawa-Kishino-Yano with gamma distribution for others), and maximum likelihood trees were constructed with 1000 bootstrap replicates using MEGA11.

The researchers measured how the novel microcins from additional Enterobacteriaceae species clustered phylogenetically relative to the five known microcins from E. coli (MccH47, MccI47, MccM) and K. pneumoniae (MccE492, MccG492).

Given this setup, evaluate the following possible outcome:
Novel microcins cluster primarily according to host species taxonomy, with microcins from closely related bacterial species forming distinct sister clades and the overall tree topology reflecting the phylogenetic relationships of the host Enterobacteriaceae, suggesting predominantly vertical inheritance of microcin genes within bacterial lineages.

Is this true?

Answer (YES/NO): NO